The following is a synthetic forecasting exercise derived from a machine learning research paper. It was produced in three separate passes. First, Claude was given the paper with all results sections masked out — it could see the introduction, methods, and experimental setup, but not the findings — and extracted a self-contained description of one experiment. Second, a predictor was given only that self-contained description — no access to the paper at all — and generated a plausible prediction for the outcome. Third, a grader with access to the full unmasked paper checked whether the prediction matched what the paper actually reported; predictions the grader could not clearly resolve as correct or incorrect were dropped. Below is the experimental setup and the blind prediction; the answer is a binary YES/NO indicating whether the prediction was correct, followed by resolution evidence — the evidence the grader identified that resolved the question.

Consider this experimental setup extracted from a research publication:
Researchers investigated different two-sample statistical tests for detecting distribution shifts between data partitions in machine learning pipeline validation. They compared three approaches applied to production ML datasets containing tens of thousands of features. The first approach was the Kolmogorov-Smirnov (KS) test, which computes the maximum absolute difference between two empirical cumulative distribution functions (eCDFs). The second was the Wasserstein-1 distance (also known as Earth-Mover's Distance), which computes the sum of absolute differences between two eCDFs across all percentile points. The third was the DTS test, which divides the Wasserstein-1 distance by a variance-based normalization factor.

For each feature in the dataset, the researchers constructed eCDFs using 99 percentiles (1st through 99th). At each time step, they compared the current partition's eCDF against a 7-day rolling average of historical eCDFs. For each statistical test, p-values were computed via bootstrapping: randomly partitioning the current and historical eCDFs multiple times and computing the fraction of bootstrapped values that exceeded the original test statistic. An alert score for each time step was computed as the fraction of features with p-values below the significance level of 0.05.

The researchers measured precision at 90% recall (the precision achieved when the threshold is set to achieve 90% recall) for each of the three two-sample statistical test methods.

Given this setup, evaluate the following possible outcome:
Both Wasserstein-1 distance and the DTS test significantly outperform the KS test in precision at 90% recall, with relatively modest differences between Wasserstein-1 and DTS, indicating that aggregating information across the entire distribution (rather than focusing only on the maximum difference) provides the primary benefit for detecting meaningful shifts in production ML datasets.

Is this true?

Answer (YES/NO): NO